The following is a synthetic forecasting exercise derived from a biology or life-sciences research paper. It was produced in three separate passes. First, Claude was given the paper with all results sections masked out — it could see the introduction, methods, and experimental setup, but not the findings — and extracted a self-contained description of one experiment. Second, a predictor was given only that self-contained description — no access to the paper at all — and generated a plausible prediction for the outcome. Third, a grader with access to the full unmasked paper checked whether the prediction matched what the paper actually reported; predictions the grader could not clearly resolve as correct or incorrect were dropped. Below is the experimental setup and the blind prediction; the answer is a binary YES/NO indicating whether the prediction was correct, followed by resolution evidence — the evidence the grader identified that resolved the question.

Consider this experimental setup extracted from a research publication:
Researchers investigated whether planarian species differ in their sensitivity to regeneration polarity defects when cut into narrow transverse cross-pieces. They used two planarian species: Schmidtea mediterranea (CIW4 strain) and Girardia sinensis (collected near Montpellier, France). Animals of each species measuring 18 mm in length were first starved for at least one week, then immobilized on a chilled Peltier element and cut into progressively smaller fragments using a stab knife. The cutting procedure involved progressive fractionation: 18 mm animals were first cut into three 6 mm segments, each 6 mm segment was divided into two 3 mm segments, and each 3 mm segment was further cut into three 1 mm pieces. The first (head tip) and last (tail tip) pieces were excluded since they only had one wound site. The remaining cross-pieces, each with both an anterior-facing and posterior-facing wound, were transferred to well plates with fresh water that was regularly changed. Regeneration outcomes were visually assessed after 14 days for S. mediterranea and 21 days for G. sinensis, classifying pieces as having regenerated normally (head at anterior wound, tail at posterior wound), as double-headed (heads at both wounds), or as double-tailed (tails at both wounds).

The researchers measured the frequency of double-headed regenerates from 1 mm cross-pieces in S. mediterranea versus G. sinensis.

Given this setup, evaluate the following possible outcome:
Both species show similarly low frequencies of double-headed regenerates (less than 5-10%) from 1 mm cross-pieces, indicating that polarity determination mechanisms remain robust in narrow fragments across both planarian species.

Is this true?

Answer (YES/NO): NO